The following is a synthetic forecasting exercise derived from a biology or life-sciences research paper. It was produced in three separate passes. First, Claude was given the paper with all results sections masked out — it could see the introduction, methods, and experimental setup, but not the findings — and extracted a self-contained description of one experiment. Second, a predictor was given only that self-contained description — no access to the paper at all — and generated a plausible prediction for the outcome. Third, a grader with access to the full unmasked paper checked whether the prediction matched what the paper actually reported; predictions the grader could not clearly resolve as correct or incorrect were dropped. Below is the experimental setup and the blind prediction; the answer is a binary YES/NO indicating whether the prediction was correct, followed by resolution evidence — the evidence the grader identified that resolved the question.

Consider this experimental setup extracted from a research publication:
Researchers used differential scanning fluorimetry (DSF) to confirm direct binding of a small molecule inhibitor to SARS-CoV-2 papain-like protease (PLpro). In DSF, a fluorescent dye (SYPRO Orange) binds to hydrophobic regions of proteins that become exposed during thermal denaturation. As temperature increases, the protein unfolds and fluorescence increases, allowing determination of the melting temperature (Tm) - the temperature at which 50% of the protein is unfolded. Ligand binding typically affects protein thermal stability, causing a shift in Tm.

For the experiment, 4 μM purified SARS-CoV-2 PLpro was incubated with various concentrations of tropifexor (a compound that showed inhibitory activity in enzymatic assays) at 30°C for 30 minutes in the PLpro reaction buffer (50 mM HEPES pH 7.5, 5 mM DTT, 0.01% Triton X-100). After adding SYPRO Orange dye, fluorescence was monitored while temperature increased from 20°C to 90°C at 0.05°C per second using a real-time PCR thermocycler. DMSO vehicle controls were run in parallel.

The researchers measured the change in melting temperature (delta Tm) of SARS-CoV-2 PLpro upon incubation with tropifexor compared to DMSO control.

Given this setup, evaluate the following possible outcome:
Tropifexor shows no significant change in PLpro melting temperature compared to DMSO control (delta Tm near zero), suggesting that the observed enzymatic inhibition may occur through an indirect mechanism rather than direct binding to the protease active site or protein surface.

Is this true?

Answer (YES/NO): NO